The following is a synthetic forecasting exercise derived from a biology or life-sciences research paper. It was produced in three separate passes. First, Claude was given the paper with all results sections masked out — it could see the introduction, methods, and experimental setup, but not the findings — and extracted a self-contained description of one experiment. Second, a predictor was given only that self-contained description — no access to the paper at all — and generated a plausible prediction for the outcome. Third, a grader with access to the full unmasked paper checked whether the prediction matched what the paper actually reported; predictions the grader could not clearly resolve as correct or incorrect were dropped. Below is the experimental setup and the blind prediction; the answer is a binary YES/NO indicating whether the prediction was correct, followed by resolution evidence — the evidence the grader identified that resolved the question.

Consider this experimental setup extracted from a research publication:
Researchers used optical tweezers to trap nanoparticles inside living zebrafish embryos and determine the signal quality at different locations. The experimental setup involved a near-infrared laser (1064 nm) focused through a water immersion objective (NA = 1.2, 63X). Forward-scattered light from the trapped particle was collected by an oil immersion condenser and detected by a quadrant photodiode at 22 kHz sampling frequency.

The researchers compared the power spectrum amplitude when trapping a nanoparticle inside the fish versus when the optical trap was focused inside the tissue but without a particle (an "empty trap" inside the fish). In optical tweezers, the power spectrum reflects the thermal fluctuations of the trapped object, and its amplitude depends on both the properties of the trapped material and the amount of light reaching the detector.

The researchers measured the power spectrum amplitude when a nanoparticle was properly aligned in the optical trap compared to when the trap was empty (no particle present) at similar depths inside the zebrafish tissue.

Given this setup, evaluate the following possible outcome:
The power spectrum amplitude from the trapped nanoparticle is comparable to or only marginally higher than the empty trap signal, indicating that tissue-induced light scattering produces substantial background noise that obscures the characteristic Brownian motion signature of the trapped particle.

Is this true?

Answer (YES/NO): NO